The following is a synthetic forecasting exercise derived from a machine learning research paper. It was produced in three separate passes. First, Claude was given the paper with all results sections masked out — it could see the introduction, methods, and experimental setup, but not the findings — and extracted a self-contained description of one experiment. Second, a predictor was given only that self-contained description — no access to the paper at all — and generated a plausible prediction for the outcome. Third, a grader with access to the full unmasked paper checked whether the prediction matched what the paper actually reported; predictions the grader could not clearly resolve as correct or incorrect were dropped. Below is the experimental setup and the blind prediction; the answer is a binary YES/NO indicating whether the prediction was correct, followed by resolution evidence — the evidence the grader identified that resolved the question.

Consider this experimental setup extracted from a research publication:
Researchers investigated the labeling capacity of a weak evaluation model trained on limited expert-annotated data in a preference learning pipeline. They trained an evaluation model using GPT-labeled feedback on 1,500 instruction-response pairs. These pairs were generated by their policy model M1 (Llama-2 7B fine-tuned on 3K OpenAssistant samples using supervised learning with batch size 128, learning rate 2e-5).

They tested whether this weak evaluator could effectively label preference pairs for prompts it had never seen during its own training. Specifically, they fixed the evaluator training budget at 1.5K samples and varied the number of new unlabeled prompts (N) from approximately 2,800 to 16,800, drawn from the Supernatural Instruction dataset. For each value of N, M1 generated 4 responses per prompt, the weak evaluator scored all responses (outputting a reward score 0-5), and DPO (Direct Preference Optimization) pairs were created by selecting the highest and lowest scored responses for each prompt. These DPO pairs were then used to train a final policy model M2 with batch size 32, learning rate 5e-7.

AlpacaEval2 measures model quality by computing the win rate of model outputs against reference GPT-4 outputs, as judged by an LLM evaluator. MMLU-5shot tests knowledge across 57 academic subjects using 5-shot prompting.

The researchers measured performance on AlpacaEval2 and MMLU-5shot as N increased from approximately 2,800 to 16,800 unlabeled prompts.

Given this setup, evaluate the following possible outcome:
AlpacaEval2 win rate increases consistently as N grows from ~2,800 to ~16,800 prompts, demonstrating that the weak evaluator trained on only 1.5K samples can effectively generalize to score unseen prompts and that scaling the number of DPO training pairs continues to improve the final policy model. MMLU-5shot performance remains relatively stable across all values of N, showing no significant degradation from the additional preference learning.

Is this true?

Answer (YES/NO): NO